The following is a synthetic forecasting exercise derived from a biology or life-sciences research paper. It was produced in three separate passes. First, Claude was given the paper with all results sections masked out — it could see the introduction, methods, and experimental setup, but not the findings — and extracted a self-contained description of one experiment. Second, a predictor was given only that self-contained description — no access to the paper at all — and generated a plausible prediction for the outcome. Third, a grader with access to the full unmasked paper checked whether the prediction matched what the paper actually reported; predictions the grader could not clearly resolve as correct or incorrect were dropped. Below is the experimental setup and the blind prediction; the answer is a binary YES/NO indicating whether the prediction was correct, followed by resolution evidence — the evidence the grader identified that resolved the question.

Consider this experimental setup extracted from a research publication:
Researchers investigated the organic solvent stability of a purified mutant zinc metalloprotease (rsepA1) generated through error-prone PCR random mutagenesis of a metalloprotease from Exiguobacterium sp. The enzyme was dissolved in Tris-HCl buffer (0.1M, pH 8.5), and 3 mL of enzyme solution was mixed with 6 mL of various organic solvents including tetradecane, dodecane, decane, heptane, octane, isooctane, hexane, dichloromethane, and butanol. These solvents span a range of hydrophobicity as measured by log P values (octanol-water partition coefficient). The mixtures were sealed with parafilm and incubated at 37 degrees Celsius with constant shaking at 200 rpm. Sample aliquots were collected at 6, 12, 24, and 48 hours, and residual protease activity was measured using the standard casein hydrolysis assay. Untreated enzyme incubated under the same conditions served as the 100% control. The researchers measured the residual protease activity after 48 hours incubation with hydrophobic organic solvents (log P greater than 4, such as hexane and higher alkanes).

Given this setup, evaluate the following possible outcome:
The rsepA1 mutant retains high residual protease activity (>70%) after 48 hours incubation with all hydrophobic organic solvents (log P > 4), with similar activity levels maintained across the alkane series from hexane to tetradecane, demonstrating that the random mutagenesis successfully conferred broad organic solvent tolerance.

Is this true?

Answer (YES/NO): NO